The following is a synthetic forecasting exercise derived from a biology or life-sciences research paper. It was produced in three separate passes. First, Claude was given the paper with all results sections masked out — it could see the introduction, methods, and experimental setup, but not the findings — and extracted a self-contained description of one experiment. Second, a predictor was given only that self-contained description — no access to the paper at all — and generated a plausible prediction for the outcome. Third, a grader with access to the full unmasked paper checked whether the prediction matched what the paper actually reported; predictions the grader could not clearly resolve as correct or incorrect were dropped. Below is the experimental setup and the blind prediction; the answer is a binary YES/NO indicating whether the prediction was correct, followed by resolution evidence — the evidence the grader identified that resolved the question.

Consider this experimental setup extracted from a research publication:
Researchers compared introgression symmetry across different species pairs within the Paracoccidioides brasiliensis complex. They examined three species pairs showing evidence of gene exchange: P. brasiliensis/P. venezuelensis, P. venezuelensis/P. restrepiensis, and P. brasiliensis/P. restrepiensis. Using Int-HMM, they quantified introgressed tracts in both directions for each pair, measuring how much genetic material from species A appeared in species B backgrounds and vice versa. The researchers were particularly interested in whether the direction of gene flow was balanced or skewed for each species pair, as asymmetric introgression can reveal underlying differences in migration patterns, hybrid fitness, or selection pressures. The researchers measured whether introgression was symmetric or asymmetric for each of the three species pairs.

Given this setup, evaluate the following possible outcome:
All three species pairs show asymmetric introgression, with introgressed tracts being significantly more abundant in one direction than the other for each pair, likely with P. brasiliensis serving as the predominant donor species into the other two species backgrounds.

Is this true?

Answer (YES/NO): NO